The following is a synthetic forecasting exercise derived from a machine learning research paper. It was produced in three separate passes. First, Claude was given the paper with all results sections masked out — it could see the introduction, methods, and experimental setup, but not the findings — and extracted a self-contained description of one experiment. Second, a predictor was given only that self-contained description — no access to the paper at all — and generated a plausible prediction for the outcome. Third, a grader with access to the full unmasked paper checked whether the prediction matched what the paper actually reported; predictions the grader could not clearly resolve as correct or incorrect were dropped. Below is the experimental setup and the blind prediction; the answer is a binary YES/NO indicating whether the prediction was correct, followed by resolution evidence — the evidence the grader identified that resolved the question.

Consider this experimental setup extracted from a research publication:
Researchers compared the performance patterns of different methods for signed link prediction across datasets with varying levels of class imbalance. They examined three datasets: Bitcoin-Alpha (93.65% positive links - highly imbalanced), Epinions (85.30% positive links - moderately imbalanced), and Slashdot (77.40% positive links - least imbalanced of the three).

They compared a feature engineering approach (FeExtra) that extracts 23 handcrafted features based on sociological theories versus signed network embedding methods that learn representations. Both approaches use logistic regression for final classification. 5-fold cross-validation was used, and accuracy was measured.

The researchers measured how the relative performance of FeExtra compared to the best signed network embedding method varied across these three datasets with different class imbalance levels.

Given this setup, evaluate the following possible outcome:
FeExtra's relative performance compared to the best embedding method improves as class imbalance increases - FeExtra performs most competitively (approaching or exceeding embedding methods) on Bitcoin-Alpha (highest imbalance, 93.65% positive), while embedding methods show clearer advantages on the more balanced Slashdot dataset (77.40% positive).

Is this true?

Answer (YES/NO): NO